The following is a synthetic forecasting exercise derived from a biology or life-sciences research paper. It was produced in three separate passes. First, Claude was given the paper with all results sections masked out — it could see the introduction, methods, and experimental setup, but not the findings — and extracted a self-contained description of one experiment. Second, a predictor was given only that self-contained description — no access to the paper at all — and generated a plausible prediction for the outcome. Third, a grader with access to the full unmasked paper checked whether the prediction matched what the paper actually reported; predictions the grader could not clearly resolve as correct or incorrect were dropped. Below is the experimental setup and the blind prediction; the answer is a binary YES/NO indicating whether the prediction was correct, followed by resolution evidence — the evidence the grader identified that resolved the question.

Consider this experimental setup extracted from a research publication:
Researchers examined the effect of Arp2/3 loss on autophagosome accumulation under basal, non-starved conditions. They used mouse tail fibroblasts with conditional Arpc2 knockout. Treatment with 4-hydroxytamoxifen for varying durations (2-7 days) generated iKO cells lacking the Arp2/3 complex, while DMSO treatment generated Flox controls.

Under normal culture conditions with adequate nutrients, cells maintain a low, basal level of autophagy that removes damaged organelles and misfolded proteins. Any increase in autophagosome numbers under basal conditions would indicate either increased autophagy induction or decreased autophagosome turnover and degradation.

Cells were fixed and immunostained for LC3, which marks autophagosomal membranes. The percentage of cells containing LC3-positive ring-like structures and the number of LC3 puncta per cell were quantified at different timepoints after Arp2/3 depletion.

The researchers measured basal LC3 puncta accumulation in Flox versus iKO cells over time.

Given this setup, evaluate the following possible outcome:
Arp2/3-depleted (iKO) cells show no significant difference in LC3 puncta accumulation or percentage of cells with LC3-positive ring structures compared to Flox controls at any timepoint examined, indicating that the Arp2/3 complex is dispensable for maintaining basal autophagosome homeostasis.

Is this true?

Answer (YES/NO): NO